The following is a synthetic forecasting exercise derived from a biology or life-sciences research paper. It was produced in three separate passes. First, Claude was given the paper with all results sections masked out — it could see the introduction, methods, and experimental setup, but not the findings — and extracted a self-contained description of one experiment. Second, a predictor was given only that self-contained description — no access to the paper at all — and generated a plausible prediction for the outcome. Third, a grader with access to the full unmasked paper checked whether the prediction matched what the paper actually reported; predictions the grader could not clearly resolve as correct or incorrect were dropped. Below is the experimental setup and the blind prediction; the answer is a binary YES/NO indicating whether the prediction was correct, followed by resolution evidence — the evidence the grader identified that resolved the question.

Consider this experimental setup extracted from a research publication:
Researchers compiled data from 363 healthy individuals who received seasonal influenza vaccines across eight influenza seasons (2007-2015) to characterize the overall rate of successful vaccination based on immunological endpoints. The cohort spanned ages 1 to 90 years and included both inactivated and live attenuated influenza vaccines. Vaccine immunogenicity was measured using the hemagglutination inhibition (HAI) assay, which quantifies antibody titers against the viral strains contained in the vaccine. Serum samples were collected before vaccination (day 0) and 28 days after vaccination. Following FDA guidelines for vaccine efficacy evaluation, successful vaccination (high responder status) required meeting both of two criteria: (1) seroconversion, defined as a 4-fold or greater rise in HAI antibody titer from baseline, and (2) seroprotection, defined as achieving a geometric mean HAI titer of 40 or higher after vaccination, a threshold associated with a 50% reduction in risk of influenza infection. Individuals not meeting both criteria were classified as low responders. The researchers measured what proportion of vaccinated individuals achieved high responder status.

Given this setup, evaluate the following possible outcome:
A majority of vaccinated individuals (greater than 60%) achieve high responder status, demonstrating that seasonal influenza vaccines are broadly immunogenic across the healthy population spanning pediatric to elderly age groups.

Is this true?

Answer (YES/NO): NO